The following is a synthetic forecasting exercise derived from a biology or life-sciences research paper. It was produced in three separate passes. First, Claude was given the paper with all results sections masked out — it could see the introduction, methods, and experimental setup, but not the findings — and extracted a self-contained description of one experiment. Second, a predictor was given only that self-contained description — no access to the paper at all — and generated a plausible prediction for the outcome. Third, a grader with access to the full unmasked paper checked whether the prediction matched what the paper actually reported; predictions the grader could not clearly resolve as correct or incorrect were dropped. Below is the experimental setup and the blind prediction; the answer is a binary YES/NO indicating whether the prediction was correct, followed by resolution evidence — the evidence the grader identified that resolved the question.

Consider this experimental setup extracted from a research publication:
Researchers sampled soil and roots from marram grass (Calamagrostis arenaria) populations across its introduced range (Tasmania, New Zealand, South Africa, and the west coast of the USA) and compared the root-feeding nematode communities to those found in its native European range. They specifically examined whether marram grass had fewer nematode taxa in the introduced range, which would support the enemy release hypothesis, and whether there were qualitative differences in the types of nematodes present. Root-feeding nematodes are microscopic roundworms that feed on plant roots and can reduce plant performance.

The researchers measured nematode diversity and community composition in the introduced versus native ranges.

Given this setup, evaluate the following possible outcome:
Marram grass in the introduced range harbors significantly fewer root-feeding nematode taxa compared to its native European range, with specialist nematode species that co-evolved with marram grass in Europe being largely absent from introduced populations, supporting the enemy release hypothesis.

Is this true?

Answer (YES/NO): NO